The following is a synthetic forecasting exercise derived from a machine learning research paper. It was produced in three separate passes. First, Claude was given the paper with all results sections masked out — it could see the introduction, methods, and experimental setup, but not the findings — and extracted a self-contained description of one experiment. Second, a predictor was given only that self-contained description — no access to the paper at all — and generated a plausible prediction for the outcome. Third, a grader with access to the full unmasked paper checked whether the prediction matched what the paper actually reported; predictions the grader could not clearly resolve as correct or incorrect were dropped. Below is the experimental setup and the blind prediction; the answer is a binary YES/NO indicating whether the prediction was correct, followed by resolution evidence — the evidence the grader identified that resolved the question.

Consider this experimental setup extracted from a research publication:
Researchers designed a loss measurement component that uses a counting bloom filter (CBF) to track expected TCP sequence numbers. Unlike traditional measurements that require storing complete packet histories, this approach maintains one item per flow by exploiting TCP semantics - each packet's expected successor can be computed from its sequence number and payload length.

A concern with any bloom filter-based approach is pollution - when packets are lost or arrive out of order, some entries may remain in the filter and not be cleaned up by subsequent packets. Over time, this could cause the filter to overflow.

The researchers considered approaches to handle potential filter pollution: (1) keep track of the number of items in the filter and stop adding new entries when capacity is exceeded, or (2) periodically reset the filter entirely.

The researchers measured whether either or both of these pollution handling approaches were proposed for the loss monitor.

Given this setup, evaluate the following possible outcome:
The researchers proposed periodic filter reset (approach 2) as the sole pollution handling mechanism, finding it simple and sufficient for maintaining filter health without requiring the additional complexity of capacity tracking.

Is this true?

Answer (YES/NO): NO